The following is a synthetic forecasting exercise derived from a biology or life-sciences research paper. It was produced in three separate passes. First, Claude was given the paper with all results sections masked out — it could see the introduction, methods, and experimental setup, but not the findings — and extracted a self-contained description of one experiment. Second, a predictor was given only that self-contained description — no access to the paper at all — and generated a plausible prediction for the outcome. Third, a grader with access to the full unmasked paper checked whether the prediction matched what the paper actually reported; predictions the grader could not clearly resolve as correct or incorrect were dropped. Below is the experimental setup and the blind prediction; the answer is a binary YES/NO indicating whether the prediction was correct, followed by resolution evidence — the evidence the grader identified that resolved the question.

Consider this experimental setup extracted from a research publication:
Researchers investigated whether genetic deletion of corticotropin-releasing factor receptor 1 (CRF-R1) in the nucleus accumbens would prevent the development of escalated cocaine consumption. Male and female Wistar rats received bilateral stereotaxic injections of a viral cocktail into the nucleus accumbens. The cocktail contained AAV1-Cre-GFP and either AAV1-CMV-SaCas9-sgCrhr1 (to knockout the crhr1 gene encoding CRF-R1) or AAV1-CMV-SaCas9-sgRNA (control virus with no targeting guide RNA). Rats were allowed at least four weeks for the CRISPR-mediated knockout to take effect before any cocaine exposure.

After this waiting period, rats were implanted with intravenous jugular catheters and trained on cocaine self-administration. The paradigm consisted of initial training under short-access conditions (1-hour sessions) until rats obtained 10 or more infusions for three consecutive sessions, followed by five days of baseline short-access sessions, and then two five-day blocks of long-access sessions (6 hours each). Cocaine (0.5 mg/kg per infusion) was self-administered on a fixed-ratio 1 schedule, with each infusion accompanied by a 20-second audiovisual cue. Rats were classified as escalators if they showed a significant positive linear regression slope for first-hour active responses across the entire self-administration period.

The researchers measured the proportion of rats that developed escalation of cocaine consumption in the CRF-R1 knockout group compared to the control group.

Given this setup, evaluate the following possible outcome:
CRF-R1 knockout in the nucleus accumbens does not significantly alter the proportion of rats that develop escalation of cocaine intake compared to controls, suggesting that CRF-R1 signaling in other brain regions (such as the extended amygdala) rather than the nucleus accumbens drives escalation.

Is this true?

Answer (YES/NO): YES